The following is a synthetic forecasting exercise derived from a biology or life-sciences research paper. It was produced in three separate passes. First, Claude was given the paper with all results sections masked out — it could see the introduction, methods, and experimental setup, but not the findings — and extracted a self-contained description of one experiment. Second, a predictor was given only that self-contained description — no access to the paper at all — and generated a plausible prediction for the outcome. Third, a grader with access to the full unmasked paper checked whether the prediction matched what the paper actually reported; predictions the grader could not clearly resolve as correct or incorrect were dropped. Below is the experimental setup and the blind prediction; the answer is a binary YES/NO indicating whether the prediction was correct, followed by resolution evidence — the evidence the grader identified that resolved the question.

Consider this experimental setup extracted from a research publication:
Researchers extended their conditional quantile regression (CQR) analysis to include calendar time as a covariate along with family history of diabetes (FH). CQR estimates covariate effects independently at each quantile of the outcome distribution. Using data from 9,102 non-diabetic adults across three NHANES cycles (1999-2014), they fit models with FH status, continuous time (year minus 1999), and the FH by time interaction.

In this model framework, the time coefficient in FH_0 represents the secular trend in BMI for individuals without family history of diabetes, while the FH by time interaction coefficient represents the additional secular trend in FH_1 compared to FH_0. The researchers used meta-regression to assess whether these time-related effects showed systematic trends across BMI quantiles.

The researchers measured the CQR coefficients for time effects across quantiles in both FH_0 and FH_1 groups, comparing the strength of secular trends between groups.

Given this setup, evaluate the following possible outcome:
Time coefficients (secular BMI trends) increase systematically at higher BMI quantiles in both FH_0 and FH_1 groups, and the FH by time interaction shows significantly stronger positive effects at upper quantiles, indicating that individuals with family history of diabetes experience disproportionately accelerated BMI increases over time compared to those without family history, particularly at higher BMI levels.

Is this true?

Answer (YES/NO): YES